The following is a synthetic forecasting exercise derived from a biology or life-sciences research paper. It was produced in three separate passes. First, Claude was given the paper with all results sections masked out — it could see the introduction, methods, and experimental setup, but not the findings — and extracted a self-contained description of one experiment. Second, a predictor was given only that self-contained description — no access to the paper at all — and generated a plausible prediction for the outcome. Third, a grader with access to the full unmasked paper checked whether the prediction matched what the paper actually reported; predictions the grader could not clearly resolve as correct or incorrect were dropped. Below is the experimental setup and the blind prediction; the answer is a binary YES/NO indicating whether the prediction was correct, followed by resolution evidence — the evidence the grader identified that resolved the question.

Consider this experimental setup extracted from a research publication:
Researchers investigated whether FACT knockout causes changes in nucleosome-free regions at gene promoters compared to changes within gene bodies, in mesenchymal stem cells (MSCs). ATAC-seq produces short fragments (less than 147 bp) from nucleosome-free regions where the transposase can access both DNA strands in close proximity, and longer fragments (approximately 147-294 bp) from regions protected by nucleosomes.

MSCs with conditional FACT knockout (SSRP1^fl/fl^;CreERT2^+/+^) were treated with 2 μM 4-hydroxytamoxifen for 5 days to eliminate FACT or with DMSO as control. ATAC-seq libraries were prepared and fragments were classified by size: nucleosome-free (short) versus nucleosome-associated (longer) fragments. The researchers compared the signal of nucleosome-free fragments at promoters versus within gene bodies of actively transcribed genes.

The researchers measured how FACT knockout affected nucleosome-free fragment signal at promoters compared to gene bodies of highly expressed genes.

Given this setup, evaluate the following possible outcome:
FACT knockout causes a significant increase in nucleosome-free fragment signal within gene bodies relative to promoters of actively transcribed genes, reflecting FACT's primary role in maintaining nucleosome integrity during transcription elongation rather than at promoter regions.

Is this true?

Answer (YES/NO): YES